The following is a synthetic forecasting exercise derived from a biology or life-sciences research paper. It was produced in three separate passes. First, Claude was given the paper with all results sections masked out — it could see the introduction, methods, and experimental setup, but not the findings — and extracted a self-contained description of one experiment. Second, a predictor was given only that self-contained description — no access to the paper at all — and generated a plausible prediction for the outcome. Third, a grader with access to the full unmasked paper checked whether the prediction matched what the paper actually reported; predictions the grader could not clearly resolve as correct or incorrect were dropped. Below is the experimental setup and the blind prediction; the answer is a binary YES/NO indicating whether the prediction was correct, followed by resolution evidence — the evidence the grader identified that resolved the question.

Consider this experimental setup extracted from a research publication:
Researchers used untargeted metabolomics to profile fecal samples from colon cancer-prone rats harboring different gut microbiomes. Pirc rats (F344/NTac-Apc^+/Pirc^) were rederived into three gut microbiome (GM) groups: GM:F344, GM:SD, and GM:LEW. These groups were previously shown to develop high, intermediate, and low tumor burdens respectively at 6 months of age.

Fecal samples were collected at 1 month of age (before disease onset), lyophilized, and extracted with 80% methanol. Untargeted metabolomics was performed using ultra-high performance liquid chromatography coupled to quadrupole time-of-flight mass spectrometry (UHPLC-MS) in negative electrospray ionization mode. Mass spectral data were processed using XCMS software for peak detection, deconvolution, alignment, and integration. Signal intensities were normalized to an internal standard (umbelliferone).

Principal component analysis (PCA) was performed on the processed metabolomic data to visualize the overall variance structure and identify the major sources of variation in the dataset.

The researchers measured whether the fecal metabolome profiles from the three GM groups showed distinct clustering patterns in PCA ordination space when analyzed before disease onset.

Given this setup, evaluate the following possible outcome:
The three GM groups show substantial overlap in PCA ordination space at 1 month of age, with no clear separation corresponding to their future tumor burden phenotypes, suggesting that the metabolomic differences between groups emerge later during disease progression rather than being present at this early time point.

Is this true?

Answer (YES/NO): NO